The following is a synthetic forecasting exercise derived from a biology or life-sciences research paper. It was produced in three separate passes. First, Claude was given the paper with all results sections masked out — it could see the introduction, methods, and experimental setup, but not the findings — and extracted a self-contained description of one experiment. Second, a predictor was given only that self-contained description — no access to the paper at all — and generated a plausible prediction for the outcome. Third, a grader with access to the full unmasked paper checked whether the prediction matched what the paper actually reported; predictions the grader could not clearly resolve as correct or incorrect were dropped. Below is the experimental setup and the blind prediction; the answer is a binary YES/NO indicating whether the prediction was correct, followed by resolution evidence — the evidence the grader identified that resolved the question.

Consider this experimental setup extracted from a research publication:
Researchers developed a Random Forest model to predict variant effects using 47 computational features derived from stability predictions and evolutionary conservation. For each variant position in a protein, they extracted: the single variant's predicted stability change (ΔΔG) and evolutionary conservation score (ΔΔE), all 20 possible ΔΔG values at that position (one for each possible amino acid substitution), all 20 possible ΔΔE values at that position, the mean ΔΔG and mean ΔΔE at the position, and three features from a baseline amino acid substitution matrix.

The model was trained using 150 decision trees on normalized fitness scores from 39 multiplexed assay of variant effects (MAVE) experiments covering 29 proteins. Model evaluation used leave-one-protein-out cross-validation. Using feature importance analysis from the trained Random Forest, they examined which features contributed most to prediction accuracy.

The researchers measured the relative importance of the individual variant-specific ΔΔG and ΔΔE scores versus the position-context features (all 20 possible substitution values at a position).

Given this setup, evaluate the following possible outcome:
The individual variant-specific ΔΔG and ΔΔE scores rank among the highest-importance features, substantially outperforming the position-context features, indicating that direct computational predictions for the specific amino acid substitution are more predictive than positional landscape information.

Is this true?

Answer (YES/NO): NO